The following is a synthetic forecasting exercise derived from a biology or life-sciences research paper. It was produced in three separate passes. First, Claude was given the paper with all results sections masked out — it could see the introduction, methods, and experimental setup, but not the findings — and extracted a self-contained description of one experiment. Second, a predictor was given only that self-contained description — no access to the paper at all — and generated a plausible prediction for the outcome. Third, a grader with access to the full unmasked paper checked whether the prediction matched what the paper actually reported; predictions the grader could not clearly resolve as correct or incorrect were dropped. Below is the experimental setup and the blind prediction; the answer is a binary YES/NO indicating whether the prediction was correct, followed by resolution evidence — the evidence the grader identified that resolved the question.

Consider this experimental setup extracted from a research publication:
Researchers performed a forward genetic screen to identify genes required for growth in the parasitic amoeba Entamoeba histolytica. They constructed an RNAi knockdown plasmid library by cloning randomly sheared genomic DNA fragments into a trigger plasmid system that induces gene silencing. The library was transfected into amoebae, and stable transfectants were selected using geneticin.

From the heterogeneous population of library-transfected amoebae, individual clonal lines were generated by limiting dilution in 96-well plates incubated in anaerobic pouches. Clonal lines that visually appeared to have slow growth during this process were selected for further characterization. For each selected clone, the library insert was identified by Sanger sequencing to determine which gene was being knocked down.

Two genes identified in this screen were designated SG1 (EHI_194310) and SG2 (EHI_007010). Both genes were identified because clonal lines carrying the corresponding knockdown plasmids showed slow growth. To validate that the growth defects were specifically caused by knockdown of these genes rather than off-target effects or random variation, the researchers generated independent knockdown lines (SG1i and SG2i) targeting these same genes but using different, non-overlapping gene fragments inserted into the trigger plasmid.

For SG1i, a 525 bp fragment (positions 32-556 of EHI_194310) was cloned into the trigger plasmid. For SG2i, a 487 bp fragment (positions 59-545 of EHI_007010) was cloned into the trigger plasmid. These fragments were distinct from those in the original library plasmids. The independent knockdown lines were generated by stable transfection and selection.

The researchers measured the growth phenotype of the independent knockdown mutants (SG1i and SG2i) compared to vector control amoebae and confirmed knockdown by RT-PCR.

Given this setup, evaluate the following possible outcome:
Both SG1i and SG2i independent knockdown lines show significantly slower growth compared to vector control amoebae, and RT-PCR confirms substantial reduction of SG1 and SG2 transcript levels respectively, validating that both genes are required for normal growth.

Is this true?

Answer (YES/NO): YES